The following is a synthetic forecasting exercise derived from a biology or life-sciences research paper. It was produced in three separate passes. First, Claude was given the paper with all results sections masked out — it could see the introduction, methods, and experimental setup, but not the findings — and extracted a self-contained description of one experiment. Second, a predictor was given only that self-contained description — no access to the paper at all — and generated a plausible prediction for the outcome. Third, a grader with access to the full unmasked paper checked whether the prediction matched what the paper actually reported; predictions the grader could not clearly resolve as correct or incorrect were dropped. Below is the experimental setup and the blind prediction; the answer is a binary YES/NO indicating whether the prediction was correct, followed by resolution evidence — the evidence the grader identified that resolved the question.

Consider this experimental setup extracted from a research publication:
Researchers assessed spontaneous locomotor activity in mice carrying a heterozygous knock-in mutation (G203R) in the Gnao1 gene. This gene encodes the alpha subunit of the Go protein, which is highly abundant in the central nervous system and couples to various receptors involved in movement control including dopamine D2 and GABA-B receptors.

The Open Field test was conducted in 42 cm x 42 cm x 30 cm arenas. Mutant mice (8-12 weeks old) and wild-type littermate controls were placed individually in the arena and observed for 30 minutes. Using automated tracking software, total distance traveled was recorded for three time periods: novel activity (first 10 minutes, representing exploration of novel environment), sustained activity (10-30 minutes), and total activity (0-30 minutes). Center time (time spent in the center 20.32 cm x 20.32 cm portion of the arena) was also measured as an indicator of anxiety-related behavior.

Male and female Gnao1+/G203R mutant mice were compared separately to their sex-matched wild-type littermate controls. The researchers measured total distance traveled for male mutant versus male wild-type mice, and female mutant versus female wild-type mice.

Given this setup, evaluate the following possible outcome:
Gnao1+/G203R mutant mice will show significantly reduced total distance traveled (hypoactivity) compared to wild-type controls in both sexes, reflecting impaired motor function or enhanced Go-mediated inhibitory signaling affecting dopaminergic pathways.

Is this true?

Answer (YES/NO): NO